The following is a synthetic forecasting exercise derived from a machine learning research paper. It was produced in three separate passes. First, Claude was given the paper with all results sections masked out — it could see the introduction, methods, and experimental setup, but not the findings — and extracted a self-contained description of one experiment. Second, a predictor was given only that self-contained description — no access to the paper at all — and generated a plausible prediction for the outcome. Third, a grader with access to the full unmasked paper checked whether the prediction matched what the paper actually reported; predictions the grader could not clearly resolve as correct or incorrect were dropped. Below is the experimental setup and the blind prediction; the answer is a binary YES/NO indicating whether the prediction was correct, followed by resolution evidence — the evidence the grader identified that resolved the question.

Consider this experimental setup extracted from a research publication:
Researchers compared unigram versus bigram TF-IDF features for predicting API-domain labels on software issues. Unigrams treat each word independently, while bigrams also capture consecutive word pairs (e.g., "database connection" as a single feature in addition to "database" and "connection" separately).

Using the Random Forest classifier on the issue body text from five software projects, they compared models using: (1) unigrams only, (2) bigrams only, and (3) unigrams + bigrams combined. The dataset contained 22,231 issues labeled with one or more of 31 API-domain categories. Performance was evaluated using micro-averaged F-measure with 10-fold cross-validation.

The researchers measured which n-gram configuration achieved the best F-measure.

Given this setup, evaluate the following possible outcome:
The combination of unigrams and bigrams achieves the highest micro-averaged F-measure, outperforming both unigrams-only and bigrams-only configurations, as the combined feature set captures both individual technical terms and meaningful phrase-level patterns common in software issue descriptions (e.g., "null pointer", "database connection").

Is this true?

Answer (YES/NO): NO